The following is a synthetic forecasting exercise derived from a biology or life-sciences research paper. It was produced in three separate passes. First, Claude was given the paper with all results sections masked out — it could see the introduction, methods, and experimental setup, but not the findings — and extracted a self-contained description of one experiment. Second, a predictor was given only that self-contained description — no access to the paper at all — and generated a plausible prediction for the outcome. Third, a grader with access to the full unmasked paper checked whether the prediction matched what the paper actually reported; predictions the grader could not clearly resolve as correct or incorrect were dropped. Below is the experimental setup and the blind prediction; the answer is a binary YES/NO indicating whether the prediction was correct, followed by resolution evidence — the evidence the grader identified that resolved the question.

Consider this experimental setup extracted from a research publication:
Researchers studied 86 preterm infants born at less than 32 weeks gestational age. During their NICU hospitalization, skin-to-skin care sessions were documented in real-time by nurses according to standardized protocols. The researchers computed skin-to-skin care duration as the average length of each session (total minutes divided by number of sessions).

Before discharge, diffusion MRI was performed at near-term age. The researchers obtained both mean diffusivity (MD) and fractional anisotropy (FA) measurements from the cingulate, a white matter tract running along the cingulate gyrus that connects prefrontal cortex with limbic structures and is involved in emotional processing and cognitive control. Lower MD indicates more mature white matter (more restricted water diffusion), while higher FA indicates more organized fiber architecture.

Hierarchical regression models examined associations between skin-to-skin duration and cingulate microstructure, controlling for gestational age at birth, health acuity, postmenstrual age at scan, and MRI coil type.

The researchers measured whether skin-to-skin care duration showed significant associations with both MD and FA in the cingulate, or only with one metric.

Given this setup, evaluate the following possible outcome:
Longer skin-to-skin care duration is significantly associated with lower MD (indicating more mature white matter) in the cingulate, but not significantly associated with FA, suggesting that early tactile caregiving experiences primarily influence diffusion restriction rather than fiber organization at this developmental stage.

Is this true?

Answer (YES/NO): NO